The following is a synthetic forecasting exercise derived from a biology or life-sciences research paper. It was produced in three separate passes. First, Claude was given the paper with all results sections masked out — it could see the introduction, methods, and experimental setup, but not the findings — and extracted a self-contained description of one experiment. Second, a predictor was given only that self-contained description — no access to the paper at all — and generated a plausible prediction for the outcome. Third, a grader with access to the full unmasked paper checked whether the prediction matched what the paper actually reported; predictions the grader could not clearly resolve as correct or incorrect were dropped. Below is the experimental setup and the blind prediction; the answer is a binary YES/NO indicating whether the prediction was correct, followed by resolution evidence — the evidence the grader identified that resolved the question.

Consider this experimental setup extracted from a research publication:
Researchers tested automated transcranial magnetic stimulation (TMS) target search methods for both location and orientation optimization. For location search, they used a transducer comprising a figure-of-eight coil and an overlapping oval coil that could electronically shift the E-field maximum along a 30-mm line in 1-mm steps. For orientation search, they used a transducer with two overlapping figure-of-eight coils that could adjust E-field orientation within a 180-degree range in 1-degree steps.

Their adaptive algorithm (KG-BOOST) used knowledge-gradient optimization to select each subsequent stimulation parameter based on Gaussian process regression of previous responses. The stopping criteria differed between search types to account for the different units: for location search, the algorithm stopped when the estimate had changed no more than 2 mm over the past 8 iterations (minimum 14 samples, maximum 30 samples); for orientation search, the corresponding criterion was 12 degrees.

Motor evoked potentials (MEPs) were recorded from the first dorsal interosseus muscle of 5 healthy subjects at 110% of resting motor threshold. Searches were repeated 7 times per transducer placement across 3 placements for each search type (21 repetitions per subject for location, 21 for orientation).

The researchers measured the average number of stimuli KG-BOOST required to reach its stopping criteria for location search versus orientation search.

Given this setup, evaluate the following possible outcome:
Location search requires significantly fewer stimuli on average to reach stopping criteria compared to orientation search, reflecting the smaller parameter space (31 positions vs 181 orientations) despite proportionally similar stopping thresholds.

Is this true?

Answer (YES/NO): NO